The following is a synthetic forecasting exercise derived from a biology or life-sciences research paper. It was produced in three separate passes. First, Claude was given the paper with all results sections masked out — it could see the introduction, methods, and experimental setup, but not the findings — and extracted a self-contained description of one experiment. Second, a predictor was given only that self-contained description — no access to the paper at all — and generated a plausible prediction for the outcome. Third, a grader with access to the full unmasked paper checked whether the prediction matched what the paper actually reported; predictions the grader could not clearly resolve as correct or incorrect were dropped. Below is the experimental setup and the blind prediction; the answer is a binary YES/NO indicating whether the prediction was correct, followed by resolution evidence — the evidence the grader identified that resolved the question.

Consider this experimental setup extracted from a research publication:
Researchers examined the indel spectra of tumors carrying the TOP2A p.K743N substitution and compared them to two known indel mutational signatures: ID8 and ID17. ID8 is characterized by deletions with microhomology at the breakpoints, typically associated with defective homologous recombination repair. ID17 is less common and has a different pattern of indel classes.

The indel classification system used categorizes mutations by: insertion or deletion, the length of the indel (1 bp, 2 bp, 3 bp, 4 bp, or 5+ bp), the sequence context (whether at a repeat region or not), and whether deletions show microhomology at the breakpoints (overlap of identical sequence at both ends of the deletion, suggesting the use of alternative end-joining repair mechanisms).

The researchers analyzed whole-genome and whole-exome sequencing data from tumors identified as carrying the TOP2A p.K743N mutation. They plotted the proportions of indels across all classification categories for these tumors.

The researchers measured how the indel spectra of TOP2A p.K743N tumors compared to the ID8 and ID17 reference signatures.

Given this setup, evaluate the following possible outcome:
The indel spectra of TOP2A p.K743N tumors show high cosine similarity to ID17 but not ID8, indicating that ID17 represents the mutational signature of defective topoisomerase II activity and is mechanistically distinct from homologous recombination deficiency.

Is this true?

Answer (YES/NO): NO